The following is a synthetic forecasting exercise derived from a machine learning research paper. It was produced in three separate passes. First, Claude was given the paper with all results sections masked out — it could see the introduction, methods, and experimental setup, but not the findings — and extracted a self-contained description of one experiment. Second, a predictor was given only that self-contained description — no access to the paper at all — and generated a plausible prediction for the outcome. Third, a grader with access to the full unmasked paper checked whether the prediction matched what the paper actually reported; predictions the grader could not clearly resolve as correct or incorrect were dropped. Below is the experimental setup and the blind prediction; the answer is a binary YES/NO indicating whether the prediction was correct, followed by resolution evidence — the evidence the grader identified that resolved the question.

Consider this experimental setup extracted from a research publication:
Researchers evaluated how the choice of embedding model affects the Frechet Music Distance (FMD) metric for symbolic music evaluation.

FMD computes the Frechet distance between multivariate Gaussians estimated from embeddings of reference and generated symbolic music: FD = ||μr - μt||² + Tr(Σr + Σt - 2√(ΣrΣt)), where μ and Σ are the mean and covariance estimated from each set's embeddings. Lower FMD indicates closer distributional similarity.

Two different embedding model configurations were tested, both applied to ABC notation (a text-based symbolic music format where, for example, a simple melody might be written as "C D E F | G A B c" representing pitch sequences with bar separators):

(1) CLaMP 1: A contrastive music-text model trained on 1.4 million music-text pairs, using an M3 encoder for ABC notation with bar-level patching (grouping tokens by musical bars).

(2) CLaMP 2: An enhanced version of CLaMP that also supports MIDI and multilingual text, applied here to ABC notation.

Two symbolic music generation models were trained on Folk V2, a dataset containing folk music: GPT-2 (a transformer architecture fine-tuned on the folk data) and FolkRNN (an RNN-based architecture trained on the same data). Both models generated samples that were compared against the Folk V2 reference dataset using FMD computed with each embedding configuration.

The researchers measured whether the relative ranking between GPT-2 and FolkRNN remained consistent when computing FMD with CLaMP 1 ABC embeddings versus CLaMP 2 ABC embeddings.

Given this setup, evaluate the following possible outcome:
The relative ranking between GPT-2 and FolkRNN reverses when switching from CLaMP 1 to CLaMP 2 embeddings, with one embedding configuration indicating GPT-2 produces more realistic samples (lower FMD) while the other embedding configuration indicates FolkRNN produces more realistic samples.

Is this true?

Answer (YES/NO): NO